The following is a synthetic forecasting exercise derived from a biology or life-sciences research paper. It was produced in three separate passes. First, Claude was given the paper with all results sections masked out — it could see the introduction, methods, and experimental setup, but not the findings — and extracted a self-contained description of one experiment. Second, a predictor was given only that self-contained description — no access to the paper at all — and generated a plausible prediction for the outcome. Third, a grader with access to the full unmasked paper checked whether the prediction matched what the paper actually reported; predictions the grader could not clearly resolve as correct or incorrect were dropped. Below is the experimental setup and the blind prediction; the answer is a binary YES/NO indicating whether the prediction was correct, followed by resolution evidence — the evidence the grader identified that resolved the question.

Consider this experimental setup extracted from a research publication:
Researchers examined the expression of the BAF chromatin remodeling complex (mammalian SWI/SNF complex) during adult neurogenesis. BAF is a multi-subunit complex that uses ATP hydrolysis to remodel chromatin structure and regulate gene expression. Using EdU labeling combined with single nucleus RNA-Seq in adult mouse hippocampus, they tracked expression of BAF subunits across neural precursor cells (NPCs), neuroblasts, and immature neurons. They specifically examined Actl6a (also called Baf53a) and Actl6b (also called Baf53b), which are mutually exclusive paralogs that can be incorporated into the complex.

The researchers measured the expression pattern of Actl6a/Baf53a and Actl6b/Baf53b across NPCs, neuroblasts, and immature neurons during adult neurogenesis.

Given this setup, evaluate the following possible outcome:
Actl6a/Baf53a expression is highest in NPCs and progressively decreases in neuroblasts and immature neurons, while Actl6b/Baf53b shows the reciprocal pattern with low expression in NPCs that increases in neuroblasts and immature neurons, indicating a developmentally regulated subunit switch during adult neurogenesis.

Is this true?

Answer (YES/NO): YES